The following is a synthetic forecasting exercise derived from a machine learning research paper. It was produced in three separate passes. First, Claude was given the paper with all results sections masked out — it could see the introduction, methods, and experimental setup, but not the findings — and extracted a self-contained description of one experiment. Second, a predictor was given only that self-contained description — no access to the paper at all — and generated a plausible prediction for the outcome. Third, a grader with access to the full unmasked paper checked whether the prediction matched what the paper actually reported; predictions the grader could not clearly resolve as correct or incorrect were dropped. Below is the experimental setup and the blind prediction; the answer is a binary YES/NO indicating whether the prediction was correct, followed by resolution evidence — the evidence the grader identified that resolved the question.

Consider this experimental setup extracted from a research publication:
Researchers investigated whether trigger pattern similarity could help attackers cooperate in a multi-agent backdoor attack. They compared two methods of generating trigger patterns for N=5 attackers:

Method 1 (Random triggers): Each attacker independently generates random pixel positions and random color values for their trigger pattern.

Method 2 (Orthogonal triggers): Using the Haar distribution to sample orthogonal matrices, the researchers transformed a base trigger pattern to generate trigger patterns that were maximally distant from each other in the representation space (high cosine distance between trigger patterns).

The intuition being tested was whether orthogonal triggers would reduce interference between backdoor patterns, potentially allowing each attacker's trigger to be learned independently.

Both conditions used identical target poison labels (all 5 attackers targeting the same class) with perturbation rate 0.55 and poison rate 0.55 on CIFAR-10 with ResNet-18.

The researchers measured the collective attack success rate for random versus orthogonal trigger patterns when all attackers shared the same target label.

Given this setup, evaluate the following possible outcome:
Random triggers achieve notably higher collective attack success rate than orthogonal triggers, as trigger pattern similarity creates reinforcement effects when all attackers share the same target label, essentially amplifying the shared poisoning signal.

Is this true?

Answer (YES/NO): YES